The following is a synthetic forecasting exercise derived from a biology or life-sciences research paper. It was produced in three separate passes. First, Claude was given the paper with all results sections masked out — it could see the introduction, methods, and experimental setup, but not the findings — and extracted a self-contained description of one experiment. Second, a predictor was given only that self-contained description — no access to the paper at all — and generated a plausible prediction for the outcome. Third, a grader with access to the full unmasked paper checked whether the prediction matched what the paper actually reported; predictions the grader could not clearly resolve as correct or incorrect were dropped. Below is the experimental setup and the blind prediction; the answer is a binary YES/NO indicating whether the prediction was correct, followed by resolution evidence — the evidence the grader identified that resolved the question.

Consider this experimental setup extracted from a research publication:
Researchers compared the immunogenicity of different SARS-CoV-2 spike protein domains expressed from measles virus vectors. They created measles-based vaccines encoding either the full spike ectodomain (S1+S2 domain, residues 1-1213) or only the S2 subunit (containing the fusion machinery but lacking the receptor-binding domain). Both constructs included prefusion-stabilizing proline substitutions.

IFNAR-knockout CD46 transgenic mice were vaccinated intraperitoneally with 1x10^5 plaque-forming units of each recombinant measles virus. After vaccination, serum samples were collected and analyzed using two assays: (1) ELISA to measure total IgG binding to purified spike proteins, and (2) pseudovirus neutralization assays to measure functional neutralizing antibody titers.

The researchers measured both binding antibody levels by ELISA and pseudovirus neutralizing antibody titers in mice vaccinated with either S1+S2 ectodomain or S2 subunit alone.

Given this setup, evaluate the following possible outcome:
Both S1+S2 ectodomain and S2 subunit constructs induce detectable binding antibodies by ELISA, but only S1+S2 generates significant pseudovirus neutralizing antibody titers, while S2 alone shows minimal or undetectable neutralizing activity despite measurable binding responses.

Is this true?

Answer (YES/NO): YES